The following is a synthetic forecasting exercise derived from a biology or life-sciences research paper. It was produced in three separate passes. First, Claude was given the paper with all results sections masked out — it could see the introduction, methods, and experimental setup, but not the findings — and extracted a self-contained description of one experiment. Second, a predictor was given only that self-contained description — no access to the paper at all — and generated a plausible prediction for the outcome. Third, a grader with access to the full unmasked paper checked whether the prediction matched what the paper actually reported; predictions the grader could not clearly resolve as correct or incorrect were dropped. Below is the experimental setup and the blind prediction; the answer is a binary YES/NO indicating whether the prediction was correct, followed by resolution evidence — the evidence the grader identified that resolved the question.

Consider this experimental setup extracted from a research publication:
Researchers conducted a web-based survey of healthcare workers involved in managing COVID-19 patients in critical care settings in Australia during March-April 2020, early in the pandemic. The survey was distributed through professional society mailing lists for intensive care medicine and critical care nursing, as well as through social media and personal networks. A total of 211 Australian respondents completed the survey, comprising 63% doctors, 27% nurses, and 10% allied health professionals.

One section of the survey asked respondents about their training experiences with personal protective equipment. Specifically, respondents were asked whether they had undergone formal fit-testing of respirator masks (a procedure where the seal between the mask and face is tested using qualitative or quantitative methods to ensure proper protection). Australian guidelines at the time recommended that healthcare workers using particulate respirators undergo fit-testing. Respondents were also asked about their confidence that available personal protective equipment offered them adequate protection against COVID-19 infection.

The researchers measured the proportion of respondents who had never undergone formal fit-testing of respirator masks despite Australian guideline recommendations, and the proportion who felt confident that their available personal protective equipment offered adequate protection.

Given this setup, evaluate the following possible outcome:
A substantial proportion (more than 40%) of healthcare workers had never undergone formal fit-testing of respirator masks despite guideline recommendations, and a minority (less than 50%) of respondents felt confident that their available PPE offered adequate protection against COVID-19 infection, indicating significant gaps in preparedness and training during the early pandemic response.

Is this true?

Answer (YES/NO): YES